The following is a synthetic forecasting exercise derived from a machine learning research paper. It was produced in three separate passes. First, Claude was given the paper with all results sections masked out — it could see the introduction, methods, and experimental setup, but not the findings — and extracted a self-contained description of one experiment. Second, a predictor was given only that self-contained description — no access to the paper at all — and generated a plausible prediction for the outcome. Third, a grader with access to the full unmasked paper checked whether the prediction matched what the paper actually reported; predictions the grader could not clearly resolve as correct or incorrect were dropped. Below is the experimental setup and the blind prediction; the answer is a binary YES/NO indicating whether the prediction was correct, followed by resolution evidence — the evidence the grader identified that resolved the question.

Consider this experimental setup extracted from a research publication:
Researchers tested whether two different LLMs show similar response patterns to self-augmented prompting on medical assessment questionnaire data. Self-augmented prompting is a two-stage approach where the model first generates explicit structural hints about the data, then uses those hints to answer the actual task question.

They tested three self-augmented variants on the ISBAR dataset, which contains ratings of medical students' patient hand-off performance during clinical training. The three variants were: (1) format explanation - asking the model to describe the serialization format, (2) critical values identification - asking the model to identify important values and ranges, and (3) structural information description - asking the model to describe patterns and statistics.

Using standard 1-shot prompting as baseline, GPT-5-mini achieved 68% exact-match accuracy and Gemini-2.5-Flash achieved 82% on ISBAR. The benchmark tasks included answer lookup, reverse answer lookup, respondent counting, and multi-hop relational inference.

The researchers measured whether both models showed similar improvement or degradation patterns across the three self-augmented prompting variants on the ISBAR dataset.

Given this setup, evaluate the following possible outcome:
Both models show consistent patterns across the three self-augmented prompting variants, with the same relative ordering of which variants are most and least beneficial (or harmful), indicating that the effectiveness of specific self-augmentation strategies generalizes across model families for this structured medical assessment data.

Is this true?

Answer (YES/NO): NO